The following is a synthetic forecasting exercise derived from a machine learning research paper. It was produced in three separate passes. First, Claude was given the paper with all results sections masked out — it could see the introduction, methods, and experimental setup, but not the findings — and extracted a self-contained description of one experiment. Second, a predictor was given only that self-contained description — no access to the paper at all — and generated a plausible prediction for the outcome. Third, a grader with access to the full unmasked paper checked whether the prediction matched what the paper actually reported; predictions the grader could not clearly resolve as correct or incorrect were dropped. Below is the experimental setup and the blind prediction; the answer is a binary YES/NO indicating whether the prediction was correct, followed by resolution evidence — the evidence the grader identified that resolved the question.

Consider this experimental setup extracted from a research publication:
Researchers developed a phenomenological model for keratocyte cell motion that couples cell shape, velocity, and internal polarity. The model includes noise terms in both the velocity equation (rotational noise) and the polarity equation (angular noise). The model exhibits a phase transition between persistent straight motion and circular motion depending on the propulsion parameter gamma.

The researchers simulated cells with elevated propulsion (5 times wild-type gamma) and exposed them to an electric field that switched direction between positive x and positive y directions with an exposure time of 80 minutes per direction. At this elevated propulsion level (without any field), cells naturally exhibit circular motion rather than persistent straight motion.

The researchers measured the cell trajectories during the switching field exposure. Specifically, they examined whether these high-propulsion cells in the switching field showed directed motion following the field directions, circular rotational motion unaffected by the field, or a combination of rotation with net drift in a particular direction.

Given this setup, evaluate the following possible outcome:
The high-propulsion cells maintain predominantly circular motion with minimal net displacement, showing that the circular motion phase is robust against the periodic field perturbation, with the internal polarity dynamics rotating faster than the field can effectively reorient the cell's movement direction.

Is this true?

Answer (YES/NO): NO